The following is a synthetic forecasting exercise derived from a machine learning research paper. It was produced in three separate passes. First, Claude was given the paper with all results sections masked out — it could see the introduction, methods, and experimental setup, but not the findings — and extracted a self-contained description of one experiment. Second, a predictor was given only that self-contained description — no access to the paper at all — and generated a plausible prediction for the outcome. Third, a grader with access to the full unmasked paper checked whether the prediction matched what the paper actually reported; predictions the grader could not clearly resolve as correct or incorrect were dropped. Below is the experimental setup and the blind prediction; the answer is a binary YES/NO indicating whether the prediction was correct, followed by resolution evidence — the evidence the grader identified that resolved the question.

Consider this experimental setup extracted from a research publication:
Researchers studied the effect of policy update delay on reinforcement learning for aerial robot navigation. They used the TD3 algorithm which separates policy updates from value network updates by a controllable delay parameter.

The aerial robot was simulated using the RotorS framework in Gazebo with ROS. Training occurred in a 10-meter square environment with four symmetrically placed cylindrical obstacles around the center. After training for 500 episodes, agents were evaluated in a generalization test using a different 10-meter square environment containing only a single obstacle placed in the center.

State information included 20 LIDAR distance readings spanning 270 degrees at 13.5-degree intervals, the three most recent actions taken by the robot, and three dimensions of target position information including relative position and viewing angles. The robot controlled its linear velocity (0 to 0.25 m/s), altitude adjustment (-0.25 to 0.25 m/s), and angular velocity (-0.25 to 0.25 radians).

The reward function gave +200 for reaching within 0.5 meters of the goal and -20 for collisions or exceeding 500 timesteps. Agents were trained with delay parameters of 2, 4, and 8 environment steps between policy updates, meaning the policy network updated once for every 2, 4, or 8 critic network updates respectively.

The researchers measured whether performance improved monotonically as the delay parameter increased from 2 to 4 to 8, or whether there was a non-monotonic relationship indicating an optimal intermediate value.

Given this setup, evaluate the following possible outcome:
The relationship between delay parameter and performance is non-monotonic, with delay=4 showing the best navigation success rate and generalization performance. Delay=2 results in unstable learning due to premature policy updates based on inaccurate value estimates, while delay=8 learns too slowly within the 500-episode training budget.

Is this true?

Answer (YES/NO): NO